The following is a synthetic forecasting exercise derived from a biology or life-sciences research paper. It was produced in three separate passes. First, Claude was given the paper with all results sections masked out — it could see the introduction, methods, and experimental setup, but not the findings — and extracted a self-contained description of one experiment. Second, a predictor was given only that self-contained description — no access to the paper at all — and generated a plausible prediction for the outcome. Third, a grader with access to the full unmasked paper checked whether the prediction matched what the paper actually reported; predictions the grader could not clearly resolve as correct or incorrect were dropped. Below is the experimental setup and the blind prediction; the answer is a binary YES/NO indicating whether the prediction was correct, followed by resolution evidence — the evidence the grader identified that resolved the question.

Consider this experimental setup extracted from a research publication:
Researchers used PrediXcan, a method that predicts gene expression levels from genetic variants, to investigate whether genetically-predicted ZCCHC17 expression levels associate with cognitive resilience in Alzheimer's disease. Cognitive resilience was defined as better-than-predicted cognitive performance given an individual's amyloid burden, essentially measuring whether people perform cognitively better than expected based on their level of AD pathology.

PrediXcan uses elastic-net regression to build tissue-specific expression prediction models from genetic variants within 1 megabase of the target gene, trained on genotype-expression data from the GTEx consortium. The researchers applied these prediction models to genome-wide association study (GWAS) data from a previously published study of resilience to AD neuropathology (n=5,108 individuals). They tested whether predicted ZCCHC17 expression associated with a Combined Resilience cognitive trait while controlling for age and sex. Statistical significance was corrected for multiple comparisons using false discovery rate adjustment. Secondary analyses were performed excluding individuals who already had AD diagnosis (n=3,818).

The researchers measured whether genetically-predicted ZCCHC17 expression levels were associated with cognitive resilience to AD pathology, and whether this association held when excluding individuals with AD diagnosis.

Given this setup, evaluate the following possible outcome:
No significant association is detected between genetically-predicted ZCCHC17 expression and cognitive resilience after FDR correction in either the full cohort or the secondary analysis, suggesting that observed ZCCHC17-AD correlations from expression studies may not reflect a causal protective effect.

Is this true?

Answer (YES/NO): NO